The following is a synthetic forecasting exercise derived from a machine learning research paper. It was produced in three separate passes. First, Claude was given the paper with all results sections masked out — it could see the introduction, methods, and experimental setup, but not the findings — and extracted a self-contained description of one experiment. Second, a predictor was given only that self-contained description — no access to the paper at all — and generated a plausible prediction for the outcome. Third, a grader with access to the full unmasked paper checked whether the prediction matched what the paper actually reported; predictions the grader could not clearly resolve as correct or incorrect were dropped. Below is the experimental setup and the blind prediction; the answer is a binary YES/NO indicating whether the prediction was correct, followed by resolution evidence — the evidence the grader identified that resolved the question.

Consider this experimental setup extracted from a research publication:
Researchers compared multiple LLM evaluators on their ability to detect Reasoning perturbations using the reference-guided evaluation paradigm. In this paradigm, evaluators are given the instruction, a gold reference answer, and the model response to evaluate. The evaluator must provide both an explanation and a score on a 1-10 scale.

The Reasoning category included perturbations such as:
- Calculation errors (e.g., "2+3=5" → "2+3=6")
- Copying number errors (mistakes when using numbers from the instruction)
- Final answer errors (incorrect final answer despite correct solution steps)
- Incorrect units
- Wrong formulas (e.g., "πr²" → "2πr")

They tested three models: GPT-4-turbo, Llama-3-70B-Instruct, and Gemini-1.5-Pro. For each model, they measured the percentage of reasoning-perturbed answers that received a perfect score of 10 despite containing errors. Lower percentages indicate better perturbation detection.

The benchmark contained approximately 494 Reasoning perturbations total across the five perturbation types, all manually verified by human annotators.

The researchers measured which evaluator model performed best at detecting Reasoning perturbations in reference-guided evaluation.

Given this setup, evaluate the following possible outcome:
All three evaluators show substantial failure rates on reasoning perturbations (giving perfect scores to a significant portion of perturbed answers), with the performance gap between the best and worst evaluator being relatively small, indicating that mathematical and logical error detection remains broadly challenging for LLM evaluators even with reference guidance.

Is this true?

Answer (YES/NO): NO